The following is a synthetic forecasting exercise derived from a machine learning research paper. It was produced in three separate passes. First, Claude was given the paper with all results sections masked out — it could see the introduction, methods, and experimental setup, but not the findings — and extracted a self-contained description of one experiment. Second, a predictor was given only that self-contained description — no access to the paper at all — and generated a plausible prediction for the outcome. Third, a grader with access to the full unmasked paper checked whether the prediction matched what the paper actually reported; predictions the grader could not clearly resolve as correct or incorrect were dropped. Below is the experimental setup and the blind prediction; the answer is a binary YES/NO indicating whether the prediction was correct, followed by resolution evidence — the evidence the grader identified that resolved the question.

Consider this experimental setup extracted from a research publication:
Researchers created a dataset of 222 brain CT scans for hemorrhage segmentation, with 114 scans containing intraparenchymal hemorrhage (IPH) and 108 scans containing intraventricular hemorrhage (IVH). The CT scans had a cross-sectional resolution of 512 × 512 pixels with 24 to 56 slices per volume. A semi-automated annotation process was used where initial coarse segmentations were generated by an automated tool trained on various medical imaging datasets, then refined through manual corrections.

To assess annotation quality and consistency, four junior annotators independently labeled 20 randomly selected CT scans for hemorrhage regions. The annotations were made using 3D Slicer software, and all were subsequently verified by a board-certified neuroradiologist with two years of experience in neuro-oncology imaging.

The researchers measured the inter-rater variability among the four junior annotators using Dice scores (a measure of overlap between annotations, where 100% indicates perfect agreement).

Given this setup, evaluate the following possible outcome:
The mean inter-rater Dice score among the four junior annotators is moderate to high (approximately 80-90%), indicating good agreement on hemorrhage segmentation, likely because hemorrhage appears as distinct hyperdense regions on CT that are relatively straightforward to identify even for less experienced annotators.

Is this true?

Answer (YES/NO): NO